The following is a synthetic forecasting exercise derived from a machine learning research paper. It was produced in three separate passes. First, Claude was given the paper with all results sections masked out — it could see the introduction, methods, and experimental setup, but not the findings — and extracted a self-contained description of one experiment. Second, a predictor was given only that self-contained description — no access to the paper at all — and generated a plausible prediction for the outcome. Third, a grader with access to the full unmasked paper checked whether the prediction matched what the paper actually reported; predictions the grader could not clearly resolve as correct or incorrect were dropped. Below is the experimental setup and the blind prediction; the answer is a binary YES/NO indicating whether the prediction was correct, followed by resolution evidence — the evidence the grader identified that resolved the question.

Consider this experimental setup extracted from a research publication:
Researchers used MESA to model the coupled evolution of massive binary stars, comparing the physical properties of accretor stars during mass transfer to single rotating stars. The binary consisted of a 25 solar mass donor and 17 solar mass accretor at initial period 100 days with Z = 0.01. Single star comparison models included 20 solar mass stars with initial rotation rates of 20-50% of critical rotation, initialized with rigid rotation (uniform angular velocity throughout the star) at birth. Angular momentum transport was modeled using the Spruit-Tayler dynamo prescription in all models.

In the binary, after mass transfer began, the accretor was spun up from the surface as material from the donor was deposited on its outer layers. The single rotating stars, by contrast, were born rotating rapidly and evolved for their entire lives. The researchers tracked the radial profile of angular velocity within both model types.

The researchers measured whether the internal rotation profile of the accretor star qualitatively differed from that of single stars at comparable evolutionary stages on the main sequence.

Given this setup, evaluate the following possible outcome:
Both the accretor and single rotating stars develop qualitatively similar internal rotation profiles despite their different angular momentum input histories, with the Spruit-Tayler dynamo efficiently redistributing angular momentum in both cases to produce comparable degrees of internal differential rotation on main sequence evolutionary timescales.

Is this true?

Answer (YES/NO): NO